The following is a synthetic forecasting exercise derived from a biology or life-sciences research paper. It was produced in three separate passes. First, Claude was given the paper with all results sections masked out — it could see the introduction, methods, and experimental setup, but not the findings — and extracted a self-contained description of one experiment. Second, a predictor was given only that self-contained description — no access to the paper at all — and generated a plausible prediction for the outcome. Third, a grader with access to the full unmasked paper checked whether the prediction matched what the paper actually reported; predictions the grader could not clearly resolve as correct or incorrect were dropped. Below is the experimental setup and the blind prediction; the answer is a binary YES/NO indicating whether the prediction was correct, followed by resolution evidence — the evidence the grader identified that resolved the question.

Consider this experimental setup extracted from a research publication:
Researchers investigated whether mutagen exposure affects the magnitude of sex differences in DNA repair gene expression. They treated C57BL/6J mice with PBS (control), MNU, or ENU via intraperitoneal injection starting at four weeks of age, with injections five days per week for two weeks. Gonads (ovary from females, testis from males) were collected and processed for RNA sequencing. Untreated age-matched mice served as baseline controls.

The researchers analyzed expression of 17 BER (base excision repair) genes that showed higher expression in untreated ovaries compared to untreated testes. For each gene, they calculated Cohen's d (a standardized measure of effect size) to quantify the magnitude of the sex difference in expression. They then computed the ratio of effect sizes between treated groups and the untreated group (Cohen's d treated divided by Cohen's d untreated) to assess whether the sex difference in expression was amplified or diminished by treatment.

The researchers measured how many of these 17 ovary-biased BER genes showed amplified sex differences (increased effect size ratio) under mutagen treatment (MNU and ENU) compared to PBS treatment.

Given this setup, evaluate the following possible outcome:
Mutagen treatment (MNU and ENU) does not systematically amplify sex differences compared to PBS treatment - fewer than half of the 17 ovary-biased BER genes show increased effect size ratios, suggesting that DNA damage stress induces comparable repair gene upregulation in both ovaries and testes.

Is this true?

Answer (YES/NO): NO